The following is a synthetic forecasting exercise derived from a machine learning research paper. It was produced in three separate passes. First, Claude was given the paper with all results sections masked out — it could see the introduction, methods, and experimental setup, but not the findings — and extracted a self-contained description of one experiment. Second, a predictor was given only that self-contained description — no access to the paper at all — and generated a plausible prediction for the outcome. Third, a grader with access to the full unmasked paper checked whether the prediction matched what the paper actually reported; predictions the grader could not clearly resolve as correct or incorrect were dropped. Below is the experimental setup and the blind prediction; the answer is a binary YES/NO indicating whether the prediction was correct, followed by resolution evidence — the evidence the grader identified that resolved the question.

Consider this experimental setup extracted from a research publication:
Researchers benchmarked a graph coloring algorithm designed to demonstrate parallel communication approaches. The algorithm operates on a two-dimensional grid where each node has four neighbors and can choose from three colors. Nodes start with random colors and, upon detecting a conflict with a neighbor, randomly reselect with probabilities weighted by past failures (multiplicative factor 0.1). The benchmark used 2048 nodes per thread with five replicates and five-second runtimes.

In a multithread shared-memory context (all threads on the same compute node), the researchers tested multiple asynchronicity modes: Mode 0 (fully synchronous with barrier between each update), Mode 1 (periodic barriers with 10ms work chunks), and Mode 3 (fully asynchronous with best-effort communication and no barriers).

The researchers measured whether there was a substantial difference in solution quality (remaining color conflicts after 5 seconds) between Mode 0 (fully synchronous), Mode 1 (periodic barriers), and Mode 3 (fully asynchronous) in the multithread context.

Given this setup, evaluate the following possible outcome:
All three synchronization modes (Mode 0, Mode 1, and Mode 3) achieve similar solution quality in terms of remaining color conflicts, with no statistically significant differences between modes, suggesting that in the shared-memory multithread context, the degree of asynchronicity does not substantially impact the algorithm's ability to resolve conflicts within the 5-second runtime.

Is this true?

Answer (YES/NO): NO